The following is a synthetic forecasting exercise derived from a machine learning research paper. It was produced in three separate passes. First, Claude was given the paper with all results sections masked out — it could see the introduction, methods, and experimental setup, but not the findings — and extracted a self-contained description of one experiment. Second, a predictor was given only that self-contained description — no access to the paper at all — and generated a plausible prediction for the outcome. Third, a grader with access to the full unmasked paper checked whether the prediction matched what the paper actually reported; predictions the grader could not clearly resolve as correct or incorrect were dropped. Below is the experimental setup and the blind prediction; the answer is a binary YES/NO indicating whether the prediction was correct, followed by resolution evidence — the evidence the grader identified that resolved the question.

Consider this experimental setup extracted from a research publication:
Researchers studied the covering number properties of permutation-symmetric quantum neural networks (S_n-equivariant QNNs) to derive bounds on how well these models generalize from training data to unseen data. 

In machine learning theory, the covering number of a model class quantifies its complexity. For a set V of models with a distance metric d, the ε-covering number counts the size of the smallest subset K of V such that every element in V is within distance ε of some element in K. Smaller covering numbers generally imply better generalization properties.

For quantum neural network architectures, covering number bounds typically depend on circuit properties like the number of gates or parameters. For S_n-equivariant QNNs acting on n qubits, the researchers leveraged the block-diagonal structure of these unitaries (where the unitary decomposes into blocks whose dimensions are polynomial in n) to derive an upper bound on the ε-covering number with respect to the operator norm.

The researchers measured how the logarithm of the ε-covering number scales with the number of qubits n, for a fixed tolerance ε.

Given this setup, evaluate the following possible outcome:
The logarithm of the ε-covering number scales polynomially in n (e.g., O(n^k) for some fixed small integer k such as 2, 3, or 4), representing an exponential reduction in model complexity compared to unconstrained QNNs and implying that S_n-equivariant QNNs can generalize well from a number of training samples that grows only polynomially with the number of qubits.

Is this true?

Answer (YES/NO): YES